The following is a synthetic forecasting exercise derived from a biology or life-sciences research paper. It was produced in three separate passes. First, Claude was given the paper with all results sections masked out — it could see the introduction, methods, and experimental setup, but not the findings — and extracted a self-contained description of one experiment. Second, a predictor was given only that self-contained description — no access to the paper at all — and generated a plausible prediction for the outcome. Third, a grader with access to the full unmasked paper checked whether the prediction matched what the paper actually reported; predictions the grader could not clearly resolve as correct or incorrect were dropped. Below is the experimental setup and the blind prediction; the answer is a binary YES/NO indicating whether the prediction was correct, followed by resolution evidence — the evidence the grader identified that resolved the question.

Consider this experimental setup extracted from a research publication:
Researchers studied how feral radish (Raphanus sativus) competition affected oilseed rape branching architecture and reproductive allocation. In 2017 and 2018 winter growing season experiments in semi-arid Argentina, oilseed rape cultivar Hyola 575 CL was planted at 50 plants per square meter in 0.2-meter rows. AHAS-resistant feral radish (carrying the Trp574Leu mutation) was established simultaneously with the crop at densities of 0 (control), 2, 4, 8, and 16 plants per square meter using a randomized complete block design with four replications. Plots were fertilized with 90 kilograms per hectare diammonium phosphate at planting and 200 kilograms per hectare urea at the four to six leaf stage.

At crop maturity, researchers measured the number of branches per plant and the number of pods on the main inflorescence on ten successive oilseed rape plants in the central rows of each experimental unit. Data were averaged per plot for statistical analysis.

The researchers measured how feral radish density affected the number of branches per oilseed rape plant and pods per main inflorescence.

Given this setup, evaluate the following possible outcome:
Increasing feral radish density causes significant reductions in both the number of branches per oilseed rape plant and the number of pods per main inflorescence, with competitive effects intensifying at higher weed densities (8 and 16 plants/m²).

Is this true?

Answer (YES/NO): NO